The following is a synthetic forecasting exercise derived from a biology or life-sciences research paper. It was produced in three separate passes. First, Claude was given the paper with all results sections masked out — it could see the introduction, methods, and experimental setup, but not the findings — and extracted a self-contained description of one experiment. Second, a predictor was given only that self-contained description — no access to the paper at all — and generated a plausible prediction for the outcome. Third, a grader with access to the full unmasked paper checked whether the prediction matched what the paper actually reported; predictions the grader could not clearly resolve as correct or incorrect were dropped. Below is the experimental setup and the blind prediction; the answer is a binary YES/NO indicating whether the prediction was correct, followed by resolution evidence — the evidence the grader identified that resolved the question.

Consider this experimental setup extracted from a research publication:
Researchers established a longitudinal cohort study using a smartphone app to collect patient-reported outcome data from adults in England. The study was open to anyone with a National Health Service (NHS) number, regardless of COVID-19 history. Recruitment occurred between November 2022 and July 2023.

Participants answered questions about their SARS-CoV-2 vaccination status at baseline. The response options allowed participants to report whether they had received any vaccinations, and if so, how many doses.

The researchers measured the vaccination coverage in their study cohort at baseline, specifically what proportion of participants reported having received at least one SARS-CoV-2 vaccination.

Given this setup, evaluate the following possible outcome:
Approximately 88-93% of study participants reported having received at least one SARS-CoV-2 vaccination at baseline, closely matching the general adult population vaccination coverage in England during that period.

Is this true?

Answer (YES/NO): NO